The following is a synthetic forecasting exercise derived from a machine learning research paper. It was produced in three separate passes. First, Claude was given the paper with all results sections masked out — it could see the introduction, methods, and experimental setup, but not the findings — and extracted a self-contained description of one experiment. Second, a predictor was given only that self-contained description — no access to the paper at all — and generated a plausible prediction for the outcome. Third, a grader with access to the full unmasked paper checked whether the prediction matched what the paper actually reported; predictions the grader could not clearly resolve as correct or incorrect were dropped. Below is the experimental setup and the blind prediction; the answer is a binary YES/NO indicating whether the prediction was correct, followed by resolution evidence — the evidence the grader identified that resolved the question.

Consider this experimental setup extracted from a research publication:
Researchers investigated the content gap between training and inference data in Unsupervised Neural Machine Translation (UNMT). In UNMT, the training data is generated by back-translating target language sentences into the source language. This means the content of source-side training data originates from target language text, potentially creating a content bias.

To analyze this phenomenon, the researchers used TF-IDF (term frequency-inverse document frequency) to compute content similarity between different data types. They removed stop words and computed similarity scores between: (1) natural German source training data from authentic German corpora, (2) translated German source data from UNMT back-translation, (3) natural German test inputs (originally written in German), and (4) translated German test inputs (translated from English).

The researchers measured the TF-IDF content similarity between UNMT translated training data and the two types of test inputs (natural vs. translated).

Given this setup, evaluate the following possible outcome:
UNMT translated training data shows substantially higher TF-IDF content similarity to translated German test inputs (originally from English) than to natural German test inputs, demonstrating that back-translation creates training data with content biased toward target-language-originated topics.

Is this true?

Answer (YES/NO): YES